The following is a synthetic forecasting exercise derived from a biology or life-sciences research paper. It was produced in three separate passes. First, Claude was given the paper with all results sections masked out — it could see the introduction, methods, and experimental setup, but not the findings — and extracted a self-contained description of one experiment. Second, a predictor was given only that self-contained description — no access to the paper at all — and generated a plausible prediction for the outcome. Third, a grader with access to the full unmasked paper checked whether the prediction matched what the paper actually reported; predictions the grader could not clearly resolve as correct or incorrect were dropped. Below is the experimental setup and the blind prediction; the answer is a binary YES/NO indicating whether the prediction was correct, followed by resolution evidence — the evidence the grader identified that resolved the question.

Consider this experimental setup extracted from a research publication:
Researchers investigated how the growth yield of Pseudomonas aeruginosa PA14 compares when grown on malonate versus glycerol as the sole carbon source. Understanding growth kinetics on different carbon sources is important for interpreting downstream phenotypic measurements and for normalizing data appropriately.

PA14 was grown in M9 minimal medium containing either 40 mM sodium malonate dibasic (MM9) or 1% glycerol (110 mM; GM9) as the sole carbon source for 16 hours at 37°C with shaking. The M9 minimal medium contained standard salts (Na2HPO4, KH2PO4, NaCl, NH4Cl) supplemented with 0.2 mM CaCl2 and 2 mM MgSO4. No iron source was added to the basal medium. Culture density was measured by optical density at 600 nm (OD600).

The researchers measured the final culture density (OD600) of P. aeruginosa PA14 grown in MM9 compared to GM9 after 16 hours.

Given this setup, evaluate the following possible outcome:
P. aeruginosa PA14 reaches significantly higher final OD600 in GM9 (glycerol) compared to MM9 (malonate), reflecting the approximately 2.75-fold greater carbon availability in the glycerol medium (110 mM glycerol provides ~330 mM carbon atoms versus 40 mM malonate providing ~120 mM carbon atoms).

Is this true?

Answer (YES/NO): NO